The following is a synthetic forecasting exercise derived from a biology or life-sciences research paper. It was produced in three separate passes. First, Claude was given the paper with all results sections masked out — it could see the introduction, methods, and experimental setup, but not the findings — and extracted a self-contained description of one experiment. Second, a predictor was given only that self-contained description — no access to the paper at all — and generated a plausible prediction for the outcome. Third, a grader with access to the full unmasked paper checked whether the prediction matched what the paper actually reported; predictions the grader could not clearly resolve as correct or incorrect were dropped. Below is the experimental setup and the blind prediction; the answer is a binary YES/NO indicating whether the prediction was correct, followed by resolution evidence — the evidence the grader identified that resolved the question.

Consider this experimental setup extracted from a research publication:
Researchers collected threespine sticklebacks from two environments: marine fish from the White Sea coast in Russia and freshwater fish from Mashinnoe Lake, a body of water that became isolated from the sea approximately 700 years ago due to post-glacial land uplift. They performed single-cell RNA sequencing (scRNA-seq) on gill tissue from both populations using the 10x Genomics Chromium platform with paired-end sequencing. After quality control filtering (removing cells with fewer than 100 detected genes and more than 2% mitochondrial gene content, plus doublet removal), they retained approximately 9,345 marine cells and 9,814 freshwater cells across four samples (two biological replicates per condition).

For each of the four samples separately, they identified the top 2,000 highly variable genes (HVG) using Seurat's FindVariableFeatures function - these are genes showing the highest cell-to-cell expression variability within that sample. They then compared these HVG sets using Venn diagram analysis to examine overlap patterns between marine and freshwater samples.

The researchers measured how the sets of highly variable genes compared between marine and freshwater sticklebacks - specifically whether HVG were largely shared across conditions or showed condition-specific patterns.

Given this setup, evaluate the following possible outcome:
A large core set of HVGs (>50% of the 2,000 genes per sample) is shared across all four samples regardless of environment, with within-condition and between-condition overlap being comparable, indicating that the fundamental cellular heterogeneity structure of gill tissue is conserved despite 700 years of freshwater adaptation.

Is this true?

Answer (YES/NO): NO